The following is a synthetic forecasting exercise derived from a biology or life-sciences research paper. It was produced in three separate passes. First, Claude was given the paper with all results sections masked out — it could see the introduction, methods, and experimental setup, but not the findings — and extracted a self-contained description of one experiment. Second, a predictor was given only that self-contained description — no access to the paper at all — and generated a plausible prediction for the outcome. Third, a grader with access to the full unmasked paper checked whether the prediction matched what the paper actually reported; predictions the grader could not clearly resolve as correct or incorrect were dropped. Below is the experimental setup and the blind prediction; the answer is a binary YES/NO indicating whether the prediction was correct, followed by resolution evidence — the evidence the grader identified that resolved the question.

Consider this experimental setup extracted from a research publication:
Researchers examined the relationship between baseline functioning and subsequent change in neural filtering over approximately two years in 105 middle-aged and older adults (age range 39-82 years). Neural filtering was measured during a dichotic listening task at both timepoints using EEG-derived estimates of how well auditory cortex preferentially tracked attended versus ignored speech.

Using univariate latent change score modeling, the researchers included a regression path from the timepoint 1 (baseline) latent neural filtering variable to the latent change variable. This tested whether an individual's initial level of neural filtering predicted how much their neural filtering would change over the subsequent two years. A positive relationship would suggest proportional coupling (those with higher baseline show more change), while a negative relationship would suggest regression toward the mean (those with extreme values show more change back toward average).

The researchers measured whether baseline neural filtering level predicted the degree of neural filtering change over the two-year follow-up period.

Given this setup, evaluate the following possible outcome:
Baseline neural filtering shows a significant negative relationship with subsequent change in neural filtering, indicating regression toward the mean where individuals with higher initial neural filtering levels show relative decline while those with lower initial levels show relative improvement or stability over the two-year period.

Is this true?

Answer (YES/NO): YES